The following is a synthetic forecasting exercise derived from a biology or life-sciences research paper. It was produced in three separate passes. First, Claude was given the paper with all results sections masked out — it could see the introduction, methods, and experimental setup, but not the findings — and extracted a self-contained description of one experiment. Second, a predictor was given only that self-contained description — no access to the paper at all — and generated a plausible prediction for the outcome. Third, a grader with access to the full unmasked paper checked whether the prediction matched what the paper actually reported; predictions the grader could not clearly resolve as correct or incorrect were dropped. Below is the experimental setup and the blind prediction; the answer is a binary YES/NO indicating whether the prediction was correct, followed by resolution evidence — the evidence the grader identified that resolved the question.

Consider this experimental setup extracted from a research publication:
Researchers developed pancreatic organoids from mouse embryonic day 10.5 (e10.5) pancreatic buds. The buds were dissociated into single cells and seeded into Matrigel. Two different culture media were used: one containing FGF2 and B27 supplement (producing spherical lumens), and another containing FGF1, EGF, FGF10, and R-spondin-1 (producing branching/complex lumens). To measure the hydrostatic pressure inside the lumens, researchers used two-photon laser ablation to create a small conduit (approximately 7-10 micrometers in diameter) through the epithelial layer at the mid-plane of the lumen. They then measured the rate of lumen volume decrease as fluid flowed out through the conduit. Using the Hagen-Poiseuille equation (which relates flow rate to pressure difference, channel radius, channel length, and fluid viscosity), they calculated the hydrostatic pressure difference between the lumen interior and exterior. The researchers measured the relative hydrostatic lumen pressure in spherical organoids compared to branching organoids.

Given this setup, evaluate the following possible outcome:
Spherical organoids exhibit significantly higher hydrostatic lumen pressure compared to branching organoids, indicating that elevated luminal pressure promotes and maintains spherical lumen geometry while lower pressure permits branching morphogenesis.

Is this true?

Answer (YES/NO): YES